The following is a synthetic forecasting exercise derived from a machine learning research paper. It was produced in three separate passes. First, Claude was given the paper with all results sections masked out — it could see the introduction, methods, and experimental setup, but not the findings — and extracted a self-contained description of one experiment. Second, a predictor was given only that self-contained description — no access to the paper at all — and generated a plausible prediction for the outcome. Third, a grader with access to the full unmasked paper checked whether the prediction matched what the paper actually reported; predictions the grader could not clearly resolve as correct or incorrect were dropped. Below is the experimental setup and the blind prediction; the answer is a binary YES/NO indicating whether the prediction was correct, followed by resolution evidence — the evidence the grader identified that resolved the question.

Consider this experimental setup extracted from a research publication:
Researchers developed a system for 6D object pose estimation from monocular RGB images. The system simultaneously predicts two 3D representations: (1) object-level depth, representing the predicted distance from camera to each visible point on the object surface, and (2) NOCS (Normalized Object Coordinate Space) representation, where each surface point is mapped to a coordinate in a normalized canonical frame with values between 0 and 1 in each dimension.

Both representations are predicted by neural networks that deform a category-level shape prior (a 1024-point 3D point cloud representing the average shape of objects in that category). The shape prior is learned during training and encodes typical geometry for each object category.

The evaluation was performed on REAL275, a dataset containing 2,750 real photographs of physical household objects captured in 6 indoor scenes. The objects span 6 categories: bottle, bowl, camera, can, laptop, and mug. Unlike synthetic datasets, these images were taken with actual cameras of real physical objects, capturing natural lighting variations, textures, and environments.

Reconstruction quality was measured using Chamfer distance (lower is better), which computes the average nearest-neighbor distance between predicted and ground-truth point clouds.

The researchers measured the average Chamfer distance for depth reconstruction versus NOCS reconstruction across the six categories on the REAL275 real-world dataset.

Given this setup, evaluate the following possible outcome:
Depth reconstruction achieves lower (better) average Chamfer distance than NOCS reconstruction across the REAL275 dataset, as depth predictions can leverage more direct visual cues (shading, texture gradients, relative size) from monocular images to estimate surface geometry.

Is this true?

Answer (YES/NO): YES